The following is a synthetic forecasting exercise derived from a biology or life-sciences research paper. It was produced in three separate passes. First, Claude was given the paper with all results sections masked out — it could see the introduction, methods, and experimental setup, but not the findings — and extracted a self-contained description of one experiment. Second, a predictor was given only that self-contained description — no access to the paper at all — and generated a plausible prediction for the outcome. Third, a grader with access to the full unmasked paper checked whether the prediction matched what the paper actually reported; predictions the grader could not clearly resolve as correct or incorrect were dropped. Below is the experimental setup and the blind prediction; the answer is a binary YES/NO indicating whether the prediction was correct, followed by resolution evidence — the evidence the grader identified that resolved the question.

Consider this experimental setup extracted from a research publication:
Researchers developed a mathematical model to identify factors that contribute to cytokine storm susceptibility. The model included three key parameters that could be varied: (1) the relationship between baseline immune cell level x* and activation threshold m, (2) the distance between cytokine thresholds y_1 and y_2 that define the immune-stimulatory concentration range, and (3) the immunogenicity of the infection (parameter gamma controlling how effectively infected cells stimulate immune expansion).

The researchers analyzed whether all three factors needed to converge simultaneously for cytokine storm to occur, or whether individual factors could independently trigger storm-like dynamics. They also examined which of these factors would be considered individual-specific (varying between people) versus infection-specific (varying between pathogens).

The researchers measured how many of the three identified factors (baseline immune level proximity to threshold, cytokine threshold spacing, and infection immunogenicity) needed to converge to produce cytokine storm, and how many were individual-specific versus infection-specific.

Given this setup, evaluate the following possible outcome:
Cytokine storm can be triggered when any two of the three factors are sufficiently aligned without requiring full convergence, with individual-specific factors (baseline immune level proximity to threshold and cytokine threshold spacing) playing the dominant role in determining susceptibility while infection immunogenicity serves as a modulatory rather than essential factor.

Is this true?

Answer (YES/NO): NO